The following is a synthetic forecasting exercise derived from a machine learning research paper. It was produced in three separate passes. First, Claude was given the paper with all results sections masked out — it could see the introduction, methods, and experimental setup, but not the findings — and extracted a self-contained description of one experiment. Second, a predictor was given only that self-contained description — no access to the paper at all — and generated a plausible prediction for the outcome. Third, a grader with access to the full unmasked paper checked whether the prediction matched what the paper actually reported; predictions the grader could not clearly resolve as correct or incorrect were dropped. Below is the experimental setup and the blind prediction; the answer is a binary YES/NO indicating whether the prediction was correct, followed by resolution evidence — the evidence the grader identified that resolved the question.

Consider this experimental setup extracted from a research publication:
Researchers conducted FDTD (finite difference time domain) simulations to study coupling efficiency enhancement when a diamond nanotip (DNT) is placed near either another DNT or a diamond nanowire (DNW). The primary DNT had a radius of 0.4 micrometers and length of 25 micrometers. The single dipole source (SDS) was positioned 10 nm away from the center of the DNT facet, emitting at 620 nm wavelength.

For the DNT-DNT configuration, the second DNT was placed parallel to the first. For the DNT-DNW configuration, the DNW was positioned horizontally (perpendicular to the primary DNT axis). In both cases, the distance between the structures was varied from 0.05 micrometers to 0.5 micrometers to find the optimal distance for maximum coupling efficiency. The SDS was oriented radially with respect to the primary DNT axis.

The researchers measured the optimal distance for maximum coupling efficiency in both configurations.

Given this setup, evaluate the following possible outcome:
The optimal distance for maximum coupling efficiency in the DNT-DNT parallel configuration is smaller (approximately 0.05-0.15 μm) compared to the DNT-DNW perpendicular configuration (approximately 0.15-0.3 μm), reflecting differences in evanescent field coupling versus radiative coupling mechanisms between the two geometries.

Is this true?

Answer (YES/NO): NO